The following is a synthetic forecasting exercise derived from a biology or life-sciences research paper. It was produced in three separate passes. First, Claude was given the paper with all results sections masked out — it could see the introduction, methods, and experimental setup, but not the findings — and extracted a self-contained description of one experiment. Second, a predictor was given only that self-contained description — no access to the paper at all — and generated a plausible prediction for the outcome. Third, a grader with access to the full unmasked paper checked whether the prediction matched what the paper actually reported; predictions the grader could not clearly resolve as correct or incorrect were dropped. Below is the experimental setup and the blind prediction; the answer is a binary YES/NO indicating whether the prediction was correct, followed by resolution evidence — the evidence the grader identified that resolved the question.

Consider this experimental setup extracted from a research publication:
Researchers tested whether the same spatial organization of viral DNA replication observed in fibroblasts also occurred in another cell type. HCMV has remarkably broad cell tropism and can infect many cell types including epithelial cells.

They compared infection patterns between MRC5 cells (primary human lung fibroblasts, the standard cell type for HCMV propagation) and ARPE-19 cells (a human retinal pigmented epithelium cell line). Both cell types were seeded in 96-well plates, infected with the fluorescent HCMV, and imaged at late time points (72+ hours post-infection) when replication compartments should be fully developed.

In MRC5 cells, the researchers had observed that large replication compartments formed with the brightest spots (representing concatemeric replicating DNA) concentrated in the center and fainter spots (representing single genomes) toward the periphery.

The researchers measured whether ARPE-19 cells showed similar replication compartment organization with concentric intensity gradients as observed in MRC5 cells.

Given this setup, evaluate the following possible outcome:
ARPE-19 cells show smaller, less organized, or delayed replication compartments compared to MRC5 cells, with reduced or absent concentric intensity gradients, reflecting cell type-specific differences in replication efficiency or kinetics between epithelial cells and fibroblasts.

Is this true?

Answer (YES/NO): NO